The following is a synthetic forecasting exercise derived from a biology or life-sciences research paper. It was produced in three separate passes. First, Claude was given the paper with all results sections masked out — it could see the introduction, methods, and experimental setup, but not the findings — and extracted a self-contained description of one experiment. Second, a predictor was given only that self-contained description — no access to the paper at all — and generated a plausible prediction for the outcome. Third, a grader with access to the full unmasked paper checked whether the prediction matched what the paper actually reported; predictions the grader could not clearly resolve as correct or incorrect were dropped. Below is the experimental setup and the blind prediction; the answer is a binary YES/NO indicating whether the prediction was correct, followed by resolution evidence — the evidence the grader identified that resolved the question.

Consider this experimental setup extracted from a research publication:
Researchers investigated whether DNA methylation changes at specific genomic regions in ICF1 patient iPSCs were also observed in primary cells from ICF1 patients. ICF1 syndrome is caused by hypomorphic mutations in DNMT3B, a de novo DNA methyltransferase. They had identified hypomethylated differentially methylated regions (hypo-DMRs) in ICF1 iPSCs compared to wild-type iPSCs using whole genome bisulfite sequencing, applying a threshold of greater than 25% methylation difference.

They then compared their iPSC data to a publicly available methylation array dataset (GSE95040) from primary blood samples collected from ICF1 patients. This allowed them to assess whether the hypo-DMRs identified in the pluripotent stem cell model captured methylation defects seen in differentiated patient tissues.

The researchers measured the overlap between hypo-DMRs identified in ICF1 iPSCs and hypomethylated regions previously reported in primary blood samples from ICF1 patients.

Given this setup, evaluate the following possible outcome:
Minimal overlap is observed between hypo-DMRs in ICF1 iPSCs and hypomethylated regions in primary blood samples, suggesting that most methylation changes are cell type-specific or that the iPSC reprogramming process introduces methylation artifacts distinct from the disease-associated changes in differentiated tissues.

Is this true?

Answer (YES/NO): NO